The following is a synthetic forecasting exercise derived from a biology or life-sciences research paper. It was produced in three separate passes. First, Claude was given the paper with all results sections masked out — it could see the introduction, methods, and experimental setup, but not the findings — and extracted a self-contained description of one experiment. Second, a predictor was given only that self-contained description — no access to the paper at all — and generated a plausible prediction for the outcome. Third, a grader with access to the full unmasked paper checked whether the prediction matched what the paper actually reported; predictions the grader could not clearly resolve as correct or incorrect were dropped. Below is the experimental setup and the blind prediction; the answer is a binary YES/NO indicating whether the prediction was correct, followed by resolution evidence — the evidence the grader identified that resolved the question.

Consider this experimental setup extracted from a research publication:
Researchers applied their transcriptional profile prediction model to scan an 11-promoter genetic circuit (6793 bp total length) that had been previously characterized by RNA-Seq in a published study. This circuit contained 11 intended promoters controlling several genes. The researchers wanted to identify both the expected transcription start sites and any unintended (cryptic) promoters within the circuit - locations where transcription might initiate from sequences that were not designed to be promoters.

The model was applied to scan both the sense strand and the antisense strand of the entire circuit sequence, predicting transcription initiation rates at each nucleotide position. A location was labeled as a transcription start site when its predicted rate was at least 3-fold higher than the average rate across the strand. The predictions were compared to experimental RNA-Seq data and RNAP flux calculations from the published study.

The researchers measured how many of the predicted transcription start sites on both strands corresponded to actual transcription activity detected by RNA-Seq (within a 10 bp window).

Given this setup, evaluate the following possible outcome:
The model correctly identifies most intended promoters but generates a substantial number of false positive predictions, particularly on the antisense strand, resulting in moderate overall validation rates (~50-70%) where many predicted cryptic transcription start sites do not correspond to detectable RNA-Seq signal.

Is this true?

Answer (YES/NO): YES